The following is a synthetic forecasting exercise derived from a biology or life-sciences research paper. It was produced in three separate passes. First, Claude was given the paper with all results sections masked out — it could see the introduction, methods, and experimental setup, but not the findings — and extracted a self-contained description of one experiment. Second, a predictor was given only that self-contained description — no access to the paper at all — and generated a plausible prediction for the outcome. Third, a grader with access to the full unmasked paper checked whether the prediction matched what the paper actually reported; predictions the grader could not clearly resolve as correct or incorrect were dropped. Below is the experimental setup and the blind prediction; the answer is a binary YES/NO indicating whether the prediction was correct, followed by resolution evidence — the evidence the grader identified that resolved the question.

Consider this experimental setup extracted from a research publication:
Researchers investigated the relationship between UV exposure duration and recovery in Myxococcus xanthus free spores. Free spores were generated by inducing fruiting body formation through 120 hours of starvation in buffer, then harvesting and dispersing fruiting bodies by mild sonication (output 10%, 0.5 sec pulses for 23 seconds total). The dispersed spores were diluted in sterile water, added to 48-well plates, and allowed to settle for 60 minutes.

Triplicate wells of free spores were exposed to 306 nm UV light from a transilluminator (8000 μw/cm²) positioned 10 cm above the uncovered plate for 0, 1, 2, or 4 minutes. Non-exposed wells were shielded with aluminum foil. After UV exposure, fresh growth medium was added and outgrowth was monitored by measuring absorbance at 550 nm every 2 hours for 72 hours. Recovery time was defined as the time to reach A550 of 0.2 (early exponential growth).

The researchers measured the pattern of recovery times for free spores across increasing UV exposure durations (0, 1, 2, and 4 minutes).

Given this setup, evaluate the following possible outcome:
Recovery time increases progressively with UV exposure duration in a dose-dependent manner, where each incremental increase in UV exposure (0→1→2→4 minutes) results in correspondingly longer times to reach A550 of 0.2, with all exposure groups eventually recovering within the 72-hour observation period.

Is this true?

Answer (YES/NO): NO